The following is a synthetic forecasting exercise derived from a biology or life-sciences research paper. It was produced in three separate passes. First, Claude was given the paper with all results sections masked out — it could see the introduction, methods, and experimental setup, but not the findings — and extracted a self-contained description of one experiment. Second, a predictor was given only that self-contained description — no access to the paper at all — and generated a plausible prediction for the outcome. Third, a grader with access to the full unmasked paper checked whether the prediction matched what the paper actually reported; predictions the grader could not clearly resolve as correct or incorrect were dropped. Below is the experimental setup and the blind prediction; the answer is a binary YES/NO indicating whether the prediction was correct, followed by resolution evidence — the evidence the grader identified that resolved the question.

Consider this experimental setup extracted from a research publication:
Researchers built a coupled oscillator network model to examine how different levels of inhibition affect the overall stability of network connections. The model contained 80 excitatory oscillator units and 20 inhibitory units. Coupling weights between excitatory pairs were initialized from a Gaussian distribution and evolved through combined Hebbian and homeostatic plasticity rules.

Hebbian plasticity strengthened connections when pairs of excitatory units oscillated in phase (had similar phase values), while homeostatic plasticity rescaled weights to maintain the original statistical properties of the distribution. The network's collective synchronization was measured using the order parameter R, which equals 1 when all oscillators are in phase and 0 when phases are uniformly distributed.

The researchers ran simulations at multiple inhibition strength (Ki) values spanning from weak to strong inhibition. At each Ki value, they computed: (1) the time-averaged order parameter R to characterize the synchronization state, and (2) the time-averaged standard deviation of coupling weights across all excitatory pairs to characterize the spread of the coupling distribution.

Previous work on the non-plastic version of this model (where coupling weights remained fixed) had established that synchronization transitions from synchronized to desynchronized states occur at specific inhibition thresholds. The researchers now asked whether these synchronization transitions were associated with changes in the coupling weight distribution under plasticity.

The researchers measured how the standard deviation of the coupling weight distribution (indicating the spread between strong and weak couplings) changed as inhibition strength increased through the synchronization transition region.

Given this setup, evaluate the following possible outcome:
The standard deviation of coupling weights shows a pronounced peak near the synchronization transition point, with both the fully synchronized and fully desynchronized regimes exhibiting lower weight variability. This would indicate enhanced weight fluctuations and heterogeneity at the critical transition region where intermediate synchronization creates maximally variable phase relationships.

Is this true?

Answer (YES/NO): YES